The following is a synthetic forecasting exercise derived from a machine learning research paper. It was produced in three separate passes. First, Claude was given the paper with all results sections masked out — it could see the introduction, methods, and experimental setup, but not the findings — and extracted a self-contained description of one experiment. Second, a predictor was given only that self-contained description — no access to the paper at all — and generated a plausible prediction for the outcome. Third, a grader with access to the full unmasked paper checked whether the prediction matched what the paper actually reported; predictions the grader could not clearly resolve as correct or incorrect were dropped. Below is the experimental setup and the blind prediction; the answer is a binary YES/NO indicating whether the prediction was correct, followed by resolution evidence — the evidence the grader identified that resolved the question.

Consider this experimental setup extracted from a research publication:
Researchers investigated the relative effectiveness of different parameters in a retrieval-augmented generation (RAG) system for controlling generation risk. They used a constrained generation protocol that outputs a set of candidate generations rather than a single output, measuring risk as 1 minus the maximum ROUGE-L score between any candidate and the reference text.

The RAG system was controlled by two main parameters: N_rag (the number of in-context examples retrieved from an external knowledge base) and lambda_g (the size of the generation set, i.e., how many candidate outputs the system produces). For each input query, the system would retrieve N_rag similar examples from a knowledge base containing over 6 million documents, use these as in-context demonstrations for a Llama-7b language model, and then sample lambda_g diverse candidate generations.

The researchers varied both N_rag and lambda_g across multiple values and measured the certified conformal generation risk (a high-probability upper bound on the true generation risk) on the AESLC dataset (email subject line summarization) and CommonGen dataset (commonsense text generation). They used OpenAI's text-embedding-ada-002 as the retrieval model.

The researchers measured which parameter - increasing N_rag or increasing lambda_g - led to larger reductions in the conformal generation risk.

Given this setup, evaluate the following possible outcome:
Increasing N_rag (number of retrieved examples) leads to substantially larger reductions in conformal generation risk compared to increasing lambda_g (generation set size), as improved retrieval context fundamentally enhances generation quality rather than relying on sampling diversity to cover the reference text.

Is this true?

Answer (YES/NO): YES